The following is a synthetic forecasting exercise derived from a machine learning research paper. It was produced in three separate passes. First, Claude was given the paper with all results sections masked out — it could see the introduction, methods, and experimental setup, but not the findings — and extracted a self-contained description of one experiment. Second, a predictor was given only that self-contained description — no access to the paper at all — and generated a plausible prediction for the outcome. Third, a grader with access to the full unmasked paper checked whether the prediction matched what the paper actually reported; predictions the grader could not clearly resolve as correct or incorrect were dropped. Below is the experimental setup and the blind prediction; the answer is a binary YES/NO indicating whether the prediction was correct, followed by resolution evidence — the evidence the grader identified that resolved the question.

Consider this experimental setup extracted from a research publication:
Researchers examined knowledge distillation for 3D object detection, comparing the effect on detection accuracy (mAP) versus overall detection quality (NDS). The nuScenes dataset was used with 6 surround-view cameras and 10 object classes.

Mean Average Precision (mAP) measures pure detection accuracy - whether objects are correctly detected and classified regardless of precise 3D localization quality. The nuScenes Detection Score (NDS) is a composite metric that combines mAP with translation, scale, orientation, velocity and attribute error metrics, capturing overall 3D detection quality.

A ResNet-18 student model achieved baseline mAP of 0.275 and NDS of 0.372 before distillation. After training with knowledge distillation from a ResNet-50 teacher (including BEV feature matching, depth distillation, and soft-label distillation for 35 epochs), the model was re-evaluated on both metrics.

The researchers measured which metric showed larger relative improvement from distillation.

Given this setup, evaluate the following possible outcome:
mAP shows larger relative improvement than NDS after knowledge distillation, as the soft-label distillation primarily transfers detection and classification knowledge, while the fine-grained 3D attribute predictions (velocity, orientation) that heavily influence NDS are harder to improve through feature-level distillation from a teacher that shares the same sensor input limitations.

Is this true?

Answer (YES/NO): NO